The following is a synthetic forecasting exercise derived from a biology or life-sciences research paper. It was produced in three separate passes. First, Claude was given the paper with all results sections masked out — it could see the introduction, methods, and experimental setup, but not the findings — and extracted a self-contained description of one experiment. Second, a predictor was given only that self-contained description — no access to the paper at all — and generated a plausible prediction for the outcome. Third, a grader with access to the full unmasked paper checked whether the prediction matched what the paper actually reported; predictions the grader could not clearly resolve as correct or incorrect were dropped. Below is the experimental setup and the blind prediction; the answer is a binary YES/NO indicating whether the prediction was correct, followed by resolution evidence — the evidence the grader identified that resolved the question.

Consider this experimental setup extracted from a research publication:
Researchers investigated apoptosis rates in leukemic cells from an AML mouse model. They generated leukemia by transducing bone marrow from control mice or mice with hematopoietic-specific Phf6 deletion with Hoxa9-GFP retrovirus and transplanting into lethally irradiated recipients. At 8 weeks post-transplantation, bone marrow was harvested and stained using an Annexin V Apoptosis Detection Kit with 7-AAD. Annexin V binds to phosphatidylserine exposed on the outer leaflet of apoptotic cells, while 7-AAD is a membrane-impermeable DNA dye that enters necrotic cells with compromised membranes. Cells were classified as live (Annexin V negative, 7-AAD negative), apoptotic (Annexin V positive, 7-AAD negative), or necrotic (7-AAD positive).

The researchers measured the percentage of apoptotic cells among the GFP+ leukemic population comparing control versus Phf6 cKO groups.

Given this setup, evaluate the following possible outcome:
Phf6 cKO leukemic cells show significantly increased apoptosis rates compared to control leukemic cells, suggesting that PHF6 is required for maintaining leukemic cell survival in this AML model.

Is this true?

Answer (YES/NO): NO